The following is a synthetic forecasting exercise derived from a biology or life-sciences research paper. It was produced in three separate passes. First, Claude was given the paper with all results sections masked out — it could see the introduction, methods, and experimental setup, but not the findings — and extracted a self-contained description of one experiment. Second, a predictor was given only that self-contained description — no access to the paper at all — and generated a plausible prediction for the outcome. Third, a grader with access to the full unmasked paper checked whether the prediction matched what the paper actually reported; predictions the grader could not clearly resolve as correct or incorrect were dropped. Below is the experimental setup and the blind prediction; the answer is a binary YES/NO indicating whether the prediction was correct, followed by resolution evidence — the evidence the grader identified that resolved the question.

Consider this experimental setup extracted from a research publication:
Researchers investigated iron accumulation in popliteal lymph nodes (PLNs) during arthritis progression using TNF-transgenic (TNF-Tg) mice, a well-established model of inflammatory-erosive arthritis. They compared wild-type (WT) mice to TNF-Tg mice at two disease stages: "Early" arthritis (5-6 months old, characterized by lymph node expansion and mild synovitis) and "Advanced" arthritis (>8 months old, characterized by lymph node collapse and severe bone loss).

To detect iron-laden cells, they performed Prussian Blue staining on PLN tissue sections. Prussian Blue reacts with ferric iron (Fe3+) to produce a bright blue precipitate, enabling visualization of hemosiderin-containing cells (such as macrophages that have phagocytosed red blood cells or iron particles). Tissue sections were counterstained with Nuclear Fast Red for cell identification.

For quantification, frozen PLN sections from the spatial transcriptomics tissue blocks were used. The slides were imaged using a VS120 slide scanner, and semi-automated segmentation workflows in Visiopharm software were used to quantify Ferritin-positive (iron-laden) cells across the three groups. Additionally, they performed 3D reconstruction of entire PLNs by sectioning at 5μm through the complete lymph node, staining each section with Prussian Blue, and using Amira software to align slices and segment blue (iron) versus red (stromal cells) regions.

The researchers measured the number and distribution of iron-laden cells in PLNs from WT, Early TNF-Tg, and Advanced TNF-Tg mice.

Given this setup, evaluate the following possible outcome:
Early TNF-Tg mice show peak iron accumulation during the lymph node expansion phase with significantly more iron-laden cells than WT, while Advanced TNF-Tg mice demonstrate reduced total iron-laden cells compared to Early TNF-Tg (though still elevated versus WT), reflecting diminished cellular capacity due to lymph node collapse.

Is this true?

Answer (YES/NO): NO